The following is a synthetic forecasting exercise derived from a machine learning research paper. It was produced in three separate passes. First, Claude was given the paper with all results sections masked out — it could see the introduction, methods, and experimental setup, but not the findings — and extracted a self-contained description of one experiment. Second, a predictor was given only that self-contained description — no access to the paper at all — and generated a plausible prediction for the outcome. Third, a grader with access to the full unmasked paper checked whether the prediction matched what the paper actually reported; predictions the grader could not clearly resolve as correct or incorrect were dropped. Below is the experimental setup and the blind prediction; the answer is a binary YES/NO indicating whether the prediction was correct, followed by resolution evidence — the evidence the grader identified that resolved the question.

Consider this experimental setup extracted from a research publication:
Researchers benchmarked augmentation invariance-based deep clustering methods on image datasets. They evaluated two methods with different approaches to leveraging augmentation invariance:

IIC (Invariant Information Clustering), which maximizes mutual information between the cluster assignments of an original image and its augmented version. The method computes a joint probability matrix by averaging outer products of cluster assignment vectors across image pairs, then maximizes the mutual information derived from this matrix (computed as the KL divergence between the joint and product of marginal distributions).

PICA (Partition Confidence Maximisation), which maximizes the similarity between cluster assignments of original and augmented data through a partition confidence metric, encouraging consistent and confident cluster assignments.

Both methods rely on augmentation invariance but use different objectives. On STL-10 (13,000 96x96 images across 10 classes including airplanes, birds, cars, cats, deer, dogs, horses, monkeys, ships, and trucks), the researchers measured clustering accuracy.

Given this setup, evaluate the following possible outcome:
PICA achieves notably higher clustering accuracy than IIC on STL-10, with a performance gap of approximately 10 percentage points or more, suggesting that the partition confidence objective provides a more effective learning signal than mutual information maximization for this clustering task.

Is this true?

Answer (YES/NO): YES